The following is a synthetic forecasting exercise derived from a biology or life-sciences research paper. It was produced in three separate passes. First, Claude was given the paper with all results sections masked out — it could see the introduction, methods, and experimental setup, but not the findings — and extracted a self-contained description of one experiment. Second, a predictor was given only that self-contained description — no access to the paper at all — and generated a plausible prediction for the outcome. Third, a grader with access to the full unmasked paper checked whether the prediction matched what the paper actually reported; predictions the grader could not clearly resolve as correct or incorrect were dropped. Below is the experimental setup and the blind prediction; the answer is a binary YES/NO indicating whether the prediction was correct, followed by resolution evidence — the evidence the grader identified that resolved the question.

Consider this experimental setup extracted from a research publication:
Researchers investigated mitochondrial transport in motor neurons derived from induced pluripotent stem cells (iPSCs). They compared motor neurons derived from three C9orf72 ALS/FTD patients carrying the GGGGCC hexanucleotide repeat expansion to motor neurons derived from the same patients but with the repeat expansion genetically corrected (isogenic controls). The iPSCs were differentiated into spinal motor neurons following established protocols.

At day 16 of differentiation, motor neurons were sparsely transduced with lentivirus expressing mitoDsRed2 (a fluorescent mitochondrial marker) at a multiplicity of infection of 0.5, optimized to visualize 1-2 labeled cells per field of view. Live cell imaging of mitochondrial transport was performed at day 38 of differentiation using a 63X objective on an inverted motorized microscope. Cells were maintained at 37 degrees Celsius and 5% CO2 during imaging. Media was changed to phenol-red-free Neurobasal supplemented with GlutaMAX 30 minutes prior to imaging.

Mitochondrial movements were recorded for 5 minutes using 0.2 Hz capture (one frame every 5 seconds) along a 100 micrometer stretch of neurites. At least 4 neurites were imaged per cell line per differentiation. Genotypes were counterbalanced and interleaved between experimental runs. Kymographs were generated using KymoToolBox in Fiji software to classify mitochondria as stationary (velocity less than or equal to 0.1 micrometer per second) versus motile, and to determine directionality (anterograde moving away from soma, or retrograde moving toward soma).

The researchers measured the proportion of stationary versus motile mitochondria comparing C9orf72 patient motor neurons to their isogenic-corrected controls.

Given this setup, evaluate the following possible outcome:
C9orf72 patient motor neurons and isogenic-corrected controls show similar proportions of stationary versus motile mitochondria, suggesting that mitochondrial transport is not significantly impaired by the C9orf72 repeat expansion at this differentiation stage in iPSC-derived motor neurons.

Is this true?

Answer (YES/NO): NO